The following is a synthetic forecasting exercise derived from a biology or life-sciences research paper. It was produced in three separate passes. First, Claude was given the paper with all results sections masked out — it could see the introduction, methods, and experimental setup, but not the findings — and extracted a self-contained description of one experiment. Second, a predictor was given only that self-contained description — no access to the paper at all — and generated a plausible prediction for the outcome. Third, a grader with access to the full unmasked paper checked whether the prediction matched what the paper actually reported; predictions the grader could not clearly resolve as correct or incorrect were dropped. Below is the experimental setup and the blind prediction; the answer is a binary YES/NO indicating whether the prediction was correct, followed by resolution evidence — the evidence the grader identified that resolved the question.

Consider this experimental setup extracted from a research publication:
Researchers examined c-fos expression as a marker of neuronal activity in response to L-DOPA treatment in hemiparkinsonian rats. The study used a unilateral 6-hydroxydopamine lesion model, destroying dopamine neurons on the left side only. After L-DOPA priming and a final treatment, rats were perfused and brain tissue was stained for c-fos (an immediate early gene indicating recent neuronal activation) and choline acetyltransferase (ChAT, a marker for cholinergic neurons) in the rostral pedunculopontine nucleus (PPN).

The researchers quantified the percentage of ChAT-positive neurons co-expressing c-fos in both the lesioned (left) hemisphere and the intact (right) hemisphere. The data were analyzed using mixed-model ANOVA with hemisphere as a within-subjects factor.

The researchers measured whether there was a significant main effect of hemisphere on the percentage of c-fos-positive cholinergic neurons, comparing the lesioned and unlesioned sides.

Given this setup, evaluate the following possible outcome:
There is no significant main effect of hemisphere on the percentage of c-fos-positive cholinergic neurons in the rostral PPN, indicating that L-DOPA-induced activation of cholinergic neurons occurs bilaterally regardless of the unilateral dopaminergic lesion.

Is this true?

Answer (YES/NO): YES